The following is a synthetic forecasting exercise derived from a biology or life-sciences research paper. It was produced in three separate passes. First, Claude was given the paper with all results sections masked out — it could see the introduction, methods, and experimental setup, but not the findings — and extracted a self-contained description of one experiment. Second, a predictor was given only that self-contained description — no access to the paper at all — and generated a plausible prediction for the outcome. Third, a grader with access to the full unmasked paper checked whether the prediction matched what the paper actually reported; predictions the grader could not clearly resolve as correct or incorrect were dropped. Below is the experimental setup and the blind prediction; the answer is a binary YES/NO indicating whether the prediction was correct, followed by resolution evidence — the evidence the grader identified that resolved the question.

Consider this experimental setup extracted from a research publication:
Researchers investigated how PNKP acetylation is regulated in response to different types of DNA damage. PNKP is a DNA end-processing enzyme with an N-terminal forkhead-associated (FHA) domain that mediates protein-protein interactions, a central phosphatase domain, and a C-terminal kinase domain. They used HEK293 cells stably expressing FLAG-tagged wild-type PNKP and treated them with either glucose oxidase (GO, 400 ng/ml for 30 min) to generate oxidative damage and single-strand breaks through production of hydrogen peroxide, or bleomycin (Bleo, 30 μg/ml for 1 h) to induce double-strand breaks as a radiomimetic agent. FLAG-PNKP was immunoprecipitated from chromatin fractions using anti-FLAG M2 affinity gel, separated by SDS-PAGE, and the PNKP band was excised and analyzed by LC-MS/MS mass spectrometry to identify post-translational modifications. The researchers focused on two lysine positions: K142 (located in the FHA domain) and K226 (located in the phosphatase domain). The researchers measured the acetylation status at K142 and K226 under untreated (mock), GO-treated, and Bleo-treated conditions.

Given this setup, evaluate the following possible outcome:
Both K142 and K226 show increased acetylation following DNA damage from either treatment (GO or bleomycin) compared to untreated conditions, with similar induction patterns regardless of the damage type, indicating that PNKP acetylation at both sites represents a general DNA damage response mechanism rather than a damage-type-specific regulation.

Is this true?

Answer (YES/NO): NO